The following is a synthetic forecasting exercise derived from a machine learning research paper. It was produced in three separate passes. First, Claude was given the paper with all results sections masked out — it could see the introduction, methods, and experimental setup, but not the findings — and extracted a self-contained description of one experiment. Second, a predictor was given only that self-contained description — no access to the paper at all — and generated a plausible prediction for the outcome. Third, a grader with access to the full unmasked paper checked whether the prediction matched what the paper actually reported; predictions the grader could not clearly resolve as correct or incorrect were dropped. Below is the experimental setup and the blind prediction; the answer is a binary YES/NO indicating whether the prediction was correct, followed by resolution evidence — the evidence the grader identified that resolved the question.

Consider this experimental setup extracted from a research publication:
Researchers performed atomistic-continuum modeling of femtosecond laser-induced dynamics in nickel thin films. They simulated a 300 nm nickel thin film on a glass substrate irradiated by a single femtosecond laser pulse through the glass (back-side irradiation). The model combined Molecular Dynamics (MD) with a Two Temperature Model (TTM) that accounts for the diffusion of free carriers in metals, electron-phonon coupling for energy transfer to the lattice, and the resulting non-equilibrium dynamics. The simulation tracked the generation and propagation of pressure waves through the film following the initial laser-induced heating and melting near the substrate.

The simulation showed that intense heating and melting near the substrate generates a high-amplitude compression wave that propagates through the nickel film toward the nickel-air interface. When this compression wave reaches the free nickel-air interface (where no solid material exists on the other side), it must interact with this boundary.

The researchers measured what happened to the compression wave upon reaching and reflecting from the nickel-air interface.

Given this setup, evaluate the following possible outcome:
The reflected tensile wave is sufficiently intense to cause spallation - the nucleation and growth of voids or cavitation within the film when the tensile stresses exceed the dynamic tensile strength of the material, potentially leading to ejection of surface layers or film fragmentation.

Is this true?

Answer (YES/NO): YES